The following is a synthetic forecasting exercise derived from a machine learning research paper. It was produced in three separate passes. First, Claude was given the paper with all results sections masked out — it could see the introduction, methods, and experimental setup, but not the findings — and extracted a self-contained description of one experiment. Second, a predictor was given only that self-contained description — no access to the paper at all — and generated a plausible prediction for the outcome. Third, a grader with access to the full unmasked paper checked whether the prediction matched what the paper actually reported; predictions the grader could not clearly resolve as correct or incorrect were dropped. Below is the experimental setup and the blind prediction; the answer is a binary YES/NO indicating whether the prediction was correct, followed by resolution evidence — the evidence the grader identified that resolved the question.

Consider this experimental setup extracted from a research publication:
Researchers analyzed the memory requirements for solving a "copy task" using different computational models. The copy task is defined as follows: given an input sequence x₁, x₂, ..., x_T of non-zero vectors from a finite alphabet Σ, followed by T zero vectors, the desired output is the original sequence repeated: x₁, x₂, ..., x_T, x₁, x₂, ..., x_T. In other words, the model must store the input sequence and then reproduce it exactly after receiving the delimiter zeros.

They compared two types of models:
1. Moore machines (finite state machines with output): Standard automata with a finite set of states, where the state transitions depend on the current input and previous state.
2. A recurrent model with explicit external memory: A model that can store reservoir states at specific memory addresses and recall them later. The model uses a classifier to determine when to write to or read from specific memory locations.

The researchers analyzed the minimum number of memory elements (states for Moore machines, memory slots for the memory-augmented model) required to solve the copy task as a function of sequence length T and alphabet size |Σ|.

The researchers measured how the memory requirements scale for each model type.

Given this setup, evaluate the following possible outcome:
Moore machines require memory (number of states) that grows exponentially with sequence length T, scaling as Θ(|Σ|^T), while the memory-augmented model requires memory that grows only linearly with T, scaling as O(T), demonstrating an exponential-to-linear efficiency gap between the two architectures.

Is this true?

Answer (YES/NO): YES